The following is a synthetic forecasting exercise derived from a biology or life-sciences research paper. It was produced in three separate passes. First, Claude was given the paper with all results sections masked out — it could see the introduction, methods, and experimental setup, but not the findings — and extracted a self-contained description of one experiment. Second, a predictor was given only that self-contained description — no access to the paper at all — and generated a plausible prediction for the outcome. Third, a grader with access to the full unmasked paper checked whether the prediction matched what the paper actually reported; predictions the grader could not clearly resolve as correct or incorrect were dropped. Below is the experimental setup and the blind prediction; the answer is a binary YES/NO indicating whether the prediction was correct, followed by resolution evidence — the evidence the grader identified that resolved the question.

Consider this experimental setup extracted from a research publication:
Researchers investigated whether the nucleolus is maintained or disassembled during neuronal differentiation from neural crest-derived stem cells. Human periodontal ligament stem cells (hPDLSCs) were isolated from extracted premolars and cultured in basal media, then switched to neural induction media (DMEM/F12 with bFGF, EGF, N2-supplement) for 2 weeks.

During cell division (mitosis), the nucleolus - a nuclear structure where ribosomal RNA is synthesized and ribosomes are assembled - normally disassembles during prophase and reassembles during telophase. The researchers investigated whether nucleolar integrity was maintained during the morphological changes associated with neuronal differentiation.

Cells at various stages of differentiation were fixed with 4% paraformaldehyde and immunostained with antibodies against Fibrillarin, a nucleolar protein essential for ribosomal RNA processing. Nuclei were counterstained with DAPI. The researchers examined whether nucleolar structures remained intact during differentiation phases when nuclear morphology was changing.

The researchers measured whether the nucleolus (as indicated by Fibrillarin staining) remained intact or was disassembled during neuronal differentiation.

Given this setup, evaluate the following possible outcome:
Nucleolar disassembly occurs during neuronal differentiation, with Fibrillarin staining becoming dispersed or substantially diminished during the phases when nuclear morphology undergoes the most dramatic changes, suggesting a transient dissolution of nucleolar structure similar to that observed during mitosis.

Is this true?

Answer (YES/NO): NO